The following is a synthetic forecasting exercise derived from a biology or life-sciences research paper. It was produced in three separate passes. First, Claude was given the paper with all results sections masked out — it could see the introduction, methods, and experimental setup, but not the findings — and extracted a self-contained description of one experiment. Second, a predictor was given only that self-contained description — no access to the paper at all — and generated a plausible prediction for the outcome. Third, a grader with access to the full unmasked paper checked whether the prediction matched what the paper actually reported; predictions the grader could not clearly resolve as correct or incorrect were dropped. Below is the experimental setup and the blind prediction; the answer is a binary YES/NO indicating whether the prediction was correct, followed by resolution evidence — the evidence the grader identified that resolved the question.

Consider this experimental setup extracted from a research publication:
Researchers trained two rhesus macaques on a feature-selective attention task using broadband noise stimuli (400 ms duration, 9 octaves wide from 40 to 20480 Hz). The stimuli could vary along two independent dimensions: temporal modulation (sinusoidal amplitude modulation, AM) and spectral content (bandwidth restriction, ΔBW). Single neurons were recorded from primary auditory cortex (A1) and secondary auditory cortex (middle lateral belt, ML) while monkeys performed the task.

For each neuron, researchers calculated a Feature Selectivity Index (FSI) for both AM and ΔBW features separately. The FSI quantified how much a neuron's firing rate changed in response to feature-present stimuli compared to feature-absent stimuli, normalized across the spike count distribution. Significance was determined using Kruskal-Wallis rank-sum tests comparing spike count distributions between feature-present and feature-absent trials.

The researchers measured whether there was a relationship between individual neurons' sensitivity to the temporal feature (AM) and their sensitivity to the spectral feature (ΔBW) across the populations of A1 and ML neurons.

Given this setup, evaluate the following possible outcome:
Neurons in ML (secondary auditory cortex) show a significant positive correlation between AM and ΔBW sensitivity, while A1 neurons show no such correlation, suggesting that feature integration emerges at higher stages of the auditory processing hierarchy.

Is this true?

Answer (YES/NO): NO